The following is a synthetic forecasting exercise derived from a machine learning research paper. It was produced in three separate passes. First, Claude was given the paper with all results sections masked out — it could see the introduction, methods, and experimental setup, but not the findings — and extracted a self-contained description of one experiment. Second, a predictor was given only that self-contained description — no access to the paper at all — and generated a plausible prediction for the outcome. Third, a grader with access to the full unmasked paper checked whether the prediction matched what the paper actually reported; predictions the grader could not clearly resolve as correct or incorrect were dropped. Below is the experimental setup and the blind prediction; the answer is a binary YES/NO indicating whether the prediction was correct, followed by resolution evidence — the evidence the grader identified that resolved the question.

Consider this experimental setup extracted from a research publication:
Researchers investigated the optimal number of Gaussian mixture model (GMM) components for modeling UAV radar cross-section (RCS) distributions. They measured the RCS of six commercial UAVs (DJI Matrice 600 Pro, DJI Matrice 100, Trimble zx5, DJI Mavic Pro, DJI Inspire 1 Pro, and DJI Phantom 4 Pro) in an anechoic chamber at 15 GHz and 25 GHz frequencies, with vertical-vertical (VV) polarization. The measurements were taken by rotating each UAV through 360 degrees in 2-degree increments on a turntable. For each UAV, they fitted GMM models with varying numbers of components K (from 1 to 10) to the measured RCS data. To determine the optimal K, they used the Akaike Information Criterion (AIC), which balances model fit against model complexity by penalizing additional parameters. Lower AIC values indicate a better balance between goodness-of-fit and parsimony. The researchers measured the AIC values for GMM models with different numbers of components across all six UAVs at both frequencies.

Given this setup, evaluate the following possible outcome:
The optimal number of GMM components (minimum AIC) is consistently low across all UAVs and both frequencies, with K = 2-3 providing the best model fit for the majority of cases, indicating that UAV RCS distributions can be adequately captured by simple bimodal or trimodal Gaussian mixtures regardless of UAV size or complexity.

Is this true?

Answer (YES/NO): YES